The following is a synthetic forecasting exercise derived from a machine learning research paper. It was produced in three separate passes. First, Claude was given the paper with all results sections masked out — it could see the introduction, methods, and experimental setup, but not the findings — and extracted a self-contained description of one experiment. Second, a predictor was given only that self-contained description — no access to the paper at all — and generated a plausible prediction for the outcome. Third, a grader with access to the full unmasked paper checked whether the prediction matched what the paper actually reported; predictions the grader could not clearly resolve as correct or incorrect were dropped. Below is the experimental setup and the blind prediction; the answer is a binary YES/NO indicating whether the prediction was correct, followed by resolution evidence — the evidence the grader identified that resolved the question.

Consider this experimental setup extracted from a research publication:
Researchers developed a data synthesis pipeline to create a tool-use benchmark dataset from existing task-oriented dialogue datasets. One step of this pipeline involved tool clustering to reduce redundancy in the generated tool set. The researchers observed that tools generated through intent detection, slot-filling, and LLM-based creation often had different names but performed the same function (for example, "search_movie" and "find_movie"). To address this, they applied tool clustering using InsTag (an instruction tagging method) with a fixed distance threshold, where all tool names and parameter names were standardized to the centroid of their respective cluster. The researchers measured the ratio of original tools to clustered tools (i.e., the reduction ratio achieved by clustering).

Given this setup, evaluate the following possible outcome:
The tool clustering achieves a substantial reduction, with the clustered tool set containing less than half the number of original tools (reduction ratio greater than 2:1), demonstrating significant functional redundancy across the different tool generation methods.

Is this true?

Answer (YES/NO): YES